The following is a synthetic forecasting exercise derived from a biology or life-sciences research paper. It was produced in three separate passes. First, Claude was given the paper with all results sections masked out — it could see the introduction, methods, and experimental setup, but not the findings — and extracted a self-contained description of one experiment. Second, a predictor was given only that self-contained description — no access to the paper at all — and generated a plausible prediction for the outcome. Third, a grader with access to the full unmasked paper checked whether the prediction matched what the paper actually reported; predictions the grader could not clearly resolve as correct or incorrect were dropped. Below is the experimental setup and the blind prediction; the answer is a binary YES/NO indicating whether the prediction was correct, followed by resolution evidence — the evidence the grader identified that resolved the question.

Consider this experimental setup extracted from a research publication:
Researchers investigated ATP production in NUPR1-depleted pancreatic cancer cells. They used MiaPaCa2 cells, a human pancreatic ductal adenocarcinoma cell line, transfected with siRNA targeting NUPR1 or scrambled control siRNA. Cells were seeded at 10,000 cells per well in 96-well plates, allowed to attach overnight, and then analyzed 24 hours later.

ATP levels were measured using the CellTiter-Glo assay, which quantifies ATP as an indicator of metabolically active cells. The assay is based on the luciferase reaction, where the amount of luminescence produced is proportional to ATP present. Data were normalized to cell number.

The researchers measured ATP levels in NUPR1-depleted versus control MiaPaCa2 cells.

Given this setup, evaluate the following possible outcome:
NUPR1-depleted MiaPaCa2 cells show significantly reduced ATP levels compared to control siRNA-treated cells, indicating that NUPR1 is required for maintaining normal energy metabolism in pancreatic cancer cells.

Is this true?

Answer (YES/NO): YES